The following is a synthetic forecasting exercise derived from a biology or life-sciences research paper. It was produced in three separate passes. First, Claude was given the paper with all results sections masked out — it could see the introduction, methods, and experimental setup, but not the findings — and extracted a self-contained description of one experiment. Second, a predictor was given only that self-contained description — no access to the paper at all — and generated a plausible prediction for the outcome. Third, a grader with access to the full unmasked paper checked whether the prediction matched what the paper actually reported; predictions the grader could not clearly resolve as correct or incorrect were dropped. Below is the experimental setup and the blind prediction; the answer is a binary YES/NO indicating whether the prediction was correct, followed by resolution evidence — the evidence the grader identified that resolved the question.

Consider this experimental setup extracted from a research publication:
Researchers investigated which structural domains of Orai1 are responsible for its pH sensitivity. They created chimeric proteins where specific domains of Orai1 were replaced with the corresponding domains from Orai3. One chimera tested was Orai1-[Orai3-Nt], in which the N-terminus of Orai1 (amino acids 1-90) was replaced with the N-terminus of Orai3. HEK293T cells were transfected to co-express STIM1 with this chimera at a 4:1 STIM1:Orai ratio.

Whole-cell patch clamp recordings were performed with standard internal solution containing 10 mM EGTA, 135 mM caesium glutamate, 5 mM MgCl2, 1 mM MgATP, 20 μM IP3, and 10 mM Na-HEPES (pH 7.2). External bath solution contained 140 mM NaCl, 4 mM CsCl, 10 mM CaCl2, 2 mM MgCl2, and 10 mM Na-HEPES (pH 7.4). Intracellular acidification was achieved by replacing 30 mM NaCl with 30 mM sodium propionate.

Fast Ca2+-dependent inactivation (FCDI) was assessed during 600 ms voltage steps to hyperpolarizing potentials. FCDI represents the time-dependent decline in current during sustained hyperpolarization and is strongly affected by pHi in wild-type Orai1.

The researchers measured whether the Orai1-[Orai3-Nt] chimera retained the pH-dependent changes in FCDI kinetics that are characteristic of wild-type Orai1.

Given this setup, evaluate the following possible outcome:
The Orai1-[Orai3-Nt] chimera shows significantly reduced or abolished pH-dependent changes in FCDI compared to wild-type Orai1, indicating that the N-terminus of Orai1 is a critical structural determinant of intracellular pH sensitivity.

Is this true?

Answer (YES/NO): NO